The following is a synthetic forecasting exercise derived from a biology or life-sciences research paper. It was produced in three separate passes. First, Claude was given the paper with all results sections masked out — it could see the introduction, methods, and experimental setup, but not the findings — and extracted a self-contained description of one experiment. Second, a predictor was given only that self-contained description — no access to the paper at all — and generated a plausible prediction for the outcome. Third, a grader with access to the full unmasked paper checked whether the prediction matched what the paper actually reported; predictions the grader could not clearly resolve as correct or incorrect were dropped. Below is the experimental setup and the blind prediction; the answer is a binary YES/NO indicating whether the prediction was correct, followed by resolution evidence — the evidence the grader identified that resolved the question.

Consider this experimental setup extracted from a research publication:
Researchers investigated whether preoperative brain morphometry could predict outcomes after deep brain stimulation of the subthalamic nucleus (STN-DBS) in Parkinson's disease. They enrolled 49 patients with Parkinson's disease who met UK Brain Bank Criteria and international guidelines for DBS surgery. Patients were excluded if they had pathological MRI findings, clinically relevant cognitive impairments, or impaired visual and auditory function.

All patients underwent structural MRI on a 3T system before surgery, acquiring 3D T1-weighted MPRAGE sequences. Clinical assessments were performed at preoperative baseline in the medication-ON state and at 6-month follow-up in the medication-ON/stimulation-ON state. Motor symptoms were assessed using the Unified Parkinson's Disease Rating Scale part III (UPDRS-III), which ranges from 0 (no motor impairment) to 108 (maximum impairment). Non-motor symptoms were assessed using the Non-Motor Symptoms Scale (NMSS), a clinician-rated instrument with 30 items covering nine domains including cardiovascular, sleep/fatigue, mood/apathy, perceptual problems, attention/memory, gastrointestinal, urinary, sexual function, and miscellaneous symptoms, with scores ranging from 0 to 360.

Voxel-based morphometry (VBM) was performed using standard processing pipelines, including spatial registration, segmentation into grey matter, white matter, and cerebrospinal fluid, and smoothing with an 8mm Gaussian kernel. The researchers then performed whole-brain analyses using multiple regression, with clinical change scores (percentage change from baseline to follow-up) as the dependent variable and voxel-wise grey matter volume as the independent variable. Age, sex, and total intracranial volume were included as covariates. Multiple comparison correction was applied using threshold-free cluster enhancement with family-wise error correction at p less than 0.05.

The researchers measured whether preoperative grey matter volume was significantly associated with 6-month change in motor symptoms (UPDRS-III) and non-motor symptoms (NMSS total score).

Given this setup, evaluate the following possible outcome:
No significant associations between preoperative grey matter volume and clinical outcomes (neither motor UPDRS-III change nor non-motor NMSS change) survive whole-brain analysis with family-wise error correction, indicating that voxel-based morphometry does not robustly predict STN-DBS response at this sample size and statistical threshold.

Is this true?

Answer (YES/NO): NO